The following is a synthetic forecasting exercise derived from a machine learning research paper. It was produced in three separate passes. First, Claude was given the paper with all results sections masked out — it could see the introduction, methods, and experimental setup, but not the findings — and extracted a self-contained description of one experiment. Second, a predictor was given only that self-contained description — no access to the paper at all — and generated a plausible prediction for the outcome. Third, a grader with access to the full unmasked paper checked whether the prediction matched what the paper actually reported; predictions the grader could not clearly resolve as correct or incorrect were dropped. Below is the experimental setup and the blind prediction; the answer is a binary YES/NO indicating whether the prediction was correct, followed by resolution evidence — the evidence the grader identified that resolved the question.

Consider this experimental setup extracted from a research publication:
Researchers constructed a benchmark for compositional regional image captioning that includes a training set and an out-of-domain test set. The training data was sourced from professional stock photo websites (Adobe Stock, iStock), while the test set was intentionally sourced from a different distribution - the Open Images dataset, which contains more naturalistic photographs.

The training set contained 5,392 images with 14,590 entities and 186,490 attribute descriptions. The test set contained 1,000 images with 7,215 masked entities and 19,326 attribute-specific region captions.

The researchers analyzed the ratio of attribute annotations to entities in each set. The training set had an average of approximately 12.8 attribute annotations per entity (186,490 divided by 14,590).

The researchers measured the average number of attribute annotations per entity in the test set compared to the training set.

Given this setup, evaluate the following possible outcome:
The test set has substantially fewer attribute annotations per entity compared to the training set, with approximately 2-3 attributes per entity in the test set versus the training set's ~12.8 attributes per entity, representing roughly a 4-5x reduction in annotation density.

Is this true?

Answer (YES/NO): YES